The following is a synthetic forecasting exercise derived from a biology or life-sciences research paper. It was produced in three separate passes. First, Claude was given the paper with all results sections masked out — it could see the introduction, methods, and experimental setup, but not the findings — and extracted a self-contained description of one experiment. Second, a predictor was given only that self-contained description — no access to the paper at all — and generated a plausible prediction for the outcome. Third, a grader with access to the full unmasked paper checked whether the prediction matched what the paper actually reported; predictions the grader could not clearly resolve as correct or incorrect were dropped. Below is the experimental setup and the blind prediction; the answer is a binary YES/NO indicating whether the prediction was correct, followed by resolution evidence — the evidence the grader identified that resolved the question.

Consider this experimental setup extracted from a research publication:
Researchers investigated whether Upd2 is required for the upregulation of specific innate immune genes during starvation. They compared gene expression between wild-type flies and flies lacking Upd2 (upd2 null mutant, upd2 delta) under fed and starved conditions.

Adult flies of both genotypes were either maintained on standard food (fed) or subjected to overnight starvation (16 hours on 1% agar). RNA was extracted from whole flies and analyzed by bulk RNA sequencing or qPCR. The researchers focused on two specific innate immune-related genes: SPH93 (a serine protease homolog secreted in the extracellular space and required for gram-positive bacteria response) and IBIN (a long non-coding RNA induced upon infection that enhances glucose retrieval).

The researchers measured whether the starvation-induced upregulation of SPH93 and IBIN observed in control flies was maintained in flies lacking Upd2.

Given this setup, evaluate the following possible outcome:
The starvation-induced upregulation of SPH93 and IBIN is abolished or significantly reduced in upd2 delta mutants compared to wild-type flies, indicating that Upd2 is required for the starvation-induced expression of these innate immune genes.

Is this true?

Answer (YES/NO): YES